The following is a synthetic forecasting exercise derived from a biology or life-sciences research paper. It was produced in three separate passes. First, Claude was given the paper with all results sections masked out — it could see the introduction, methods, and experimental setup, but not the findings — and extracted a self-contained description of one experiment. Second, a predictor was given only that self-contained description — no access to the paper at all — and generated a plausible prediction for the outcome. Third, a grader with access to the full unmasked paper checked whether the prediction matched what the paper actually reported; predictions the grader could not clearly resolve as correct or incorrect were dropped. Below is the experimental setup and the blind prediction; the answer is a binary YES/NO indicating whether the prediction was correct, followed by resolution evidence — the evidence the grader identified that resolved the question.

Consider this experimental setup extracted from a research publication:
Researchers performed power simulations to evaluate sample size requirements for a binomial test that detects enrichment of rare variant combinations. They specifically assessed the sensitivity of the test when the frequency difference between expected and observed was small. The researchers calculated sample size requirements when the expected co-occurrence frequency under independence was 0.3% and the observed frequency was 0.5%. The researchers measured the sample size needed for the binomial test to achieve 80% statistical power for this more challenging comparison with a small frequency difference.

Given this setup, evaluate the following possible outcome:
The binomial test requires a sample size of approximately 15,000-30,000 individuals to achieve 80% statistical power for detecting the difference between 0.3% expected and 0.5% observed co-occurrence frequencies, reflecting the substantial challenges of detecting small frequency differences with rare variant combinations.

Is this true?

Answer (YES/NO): NO